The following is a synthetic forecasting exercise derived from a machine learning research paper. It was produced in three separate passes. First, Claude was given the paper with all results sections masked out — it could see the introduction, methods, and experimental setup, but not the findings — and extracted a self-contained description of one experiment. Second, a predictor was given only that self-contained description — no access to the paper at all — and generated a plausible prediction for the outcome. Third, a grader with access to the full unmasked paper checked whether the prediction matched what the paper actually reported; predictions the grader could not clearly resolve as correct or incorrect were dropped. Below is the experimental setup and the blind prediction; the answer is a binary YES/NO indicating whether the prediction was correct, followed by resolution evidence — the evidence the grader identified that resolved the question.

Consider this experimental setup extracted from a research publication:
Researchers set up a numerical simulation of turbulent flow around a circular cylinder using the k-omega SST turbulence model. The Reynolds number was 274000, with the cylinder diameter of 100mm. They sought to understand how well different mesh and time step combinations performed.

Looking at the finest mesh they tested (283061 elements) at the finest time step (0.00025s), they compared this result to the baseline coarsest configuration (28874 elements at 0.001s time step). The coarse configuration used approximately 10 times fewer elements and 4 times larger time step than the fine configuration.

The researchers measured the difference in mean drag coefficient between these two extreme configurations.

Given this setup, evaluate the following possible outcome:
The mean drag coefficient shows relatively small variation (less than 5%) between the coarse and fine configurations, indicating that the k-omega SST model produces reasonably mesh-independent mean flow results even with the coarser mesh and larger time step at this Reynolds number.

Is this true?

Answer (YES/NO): NO